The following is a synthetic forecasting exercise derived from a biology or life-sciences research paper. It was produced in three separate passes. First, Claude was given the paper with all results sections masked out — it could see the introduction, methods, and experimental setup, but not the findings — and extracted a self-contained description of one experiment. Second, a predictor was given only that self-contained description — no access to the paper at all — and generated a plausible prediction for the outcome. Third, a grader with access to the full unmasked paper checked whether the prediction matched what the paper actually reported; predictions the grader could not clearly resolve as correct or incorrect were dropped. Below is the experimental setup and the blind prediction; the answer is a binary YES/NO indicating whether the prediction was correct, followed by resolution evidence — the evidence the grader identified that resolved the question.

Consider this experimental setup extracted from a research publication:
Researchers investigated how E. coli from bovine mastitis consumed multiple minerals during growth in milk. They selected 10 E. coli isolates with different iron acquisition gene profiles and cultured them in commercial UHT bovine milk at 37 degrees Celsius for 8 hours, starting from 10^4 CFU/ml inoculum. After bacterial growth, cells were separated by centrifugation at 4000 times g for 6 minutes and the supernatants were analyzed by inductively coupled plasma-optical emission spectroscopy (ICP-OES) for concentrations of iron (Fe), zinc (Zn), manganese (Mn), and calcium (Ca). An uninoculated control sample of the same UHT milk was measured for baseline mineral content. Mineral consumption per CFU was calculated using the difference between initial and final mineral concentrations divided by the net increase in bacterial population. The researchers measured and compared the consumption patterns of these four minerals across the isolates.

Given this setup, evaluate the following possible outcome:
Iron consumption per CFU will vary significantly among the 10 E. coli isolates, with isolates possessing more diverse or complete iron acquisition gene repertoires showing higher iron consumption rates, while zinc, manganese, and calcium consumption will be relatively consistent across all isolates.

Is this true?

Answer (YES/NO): NO